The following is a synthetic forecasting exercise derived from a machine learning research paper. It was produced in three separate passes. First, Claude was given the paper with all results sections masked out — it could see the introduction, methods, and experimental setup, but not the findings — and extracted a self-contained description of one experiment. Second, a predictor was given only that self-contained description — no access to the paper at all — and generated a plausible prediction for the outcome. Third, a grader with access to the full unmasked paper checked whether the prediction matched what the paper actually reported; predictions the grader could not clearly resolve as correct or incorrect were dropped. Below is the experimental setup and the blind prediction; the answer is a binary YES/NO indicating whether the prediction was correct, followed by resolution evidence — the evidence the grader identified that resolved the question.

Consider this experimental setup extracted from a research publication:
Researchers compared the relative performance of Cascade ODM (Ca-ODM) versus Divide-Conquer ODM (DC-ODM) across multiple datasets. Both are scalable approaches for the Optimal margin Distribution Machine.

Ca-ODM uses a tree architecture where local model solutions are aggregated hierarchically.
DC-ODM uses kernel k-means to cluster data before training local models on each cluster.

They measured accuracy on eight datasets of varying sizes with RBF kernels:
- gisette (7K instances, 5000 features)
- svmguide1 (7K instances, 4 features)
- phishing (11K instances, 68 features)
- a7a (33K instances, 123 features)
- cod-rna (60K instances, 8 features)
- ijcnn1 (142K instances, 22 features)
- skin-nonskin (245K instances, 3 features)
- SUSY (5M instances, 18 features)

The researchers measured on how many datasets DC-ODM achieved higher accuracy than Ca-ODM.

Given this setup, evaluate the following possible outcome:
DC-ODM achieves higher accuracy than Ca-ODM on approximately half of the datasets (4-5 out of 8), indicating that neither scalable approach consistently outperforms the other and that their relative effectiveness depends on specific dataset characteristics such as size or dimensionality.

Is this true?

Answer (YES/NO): NO